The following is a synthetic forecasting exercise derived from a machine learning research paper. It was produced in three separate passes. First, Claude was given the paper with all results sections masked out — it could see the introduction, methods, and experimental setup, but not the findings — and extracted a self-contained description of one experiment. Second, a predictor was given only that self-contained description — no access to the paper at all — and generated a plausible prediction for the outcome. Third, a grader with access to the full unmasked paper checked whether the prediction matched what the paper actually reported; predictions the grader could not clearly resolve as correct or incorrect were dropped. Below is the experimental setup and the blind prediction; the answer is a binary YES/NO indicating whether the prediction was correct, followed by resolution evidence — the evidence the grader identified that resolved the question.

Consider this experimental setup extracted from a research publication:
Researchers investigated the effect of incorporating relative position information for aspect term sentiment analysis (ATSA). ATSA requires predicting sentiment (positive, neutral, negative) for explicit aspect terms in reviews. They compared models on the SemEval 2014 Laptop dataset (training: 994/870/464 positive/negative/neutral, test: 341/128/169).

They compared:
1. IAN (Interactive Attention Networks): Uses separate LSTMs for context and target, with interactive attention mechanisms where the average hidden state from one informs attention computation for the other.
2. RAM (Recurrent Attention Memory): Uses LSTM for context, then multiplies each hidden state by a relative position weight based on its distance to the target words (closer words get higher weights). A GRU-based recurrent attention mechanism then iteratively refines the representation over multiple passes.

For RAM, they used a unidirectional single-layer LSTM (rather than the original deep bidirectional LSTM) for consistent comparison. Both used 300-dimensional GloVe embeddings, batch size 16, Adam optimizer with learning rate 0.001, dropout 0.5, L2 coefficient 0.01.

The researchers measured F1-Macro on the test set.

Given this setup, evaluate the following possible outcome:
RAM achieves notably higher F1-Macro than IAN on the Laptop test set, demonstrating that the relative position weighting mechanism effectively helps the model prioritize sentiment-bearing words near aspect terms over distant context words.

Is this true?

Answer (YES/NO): YES